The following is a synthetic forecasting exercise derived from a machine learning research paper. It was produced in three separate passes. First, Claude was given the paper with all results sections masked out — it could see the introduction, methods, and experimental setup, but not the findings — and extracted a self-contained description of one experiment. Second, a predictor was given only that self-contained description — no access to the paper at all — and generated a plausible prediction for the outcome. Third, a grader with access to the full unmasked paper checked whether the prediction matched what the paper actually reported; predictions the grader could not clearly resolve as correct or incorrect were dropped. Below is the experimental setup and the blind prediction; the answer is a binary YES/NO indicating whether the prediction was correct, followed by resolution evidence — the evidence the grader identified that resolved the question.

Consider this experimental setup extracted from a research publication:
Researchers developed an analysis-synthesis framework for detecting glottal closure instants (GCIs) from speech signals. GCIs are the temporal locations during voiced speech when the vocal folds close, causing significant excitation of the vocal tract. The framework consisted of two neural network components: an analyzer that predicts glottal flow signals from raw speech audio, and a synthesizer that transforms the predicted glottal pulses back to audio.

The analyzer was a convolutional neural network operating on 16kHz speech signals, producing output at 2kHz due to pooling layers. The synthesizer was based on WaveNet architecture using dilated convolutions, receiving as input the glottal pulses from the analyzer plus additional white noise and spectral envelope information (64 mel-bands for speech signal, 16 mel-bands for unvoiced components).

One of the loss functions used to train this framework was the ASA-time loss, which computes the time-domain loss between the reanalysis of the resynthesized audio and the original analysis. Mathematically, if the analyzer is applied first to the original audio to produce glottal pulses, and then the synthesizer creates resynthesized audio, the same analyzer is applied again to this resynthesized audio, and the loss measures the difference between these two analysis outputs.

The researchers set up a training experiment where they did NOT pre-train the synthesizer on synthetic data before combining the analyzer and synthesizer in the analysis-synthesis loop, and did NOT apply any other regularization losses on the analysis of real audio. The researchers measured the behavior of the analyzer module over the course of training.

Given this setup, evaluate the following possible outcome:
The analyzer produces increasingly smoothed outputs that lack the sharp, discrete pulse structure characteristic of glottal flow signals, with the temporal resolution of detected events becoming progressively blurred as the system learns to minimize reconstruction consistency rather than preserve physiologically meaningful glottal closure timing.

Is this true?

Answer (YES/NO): NO